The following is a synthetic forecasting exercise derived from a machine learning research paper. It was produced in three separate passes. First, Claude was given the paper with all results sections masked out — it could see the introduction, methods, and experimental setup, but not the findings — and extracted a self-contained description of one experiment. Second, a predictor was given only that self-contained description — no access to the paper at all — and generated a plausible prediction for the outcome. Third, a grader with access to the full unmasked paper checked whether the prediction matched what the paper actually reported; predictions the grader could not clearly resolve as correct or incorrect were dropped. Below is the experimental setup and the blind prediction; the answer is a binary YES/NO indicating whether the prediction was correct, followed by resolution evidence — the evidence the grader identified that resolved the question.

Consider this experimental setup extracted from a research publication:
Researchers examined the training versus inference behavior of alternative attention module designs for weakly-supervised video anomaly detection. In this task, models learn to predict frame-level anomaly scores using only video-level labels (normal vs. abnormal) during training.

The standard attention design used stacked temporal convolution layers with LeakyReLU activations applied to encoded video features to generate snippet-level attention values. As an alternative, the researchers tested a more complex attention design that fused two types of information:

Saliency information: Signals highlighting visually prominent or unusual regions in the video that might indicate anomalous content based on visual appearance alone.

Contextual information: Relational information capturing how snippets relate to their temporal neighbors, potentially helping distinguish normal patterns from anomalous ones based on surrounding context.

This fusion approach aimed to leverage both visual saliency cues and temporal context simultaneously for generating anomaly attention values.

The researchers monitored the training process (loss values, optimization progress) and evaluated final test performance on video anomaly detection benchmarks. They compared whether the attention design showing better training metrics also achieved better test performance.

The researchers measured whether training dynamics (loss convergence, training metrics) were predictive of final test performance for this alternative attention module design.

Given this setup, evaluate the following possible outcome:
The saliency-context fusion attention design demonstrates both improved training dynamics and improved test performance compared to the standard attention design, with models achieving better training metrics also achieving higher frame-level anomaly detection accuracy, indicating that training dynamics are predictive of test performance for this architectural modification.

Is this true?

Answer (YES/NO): NO